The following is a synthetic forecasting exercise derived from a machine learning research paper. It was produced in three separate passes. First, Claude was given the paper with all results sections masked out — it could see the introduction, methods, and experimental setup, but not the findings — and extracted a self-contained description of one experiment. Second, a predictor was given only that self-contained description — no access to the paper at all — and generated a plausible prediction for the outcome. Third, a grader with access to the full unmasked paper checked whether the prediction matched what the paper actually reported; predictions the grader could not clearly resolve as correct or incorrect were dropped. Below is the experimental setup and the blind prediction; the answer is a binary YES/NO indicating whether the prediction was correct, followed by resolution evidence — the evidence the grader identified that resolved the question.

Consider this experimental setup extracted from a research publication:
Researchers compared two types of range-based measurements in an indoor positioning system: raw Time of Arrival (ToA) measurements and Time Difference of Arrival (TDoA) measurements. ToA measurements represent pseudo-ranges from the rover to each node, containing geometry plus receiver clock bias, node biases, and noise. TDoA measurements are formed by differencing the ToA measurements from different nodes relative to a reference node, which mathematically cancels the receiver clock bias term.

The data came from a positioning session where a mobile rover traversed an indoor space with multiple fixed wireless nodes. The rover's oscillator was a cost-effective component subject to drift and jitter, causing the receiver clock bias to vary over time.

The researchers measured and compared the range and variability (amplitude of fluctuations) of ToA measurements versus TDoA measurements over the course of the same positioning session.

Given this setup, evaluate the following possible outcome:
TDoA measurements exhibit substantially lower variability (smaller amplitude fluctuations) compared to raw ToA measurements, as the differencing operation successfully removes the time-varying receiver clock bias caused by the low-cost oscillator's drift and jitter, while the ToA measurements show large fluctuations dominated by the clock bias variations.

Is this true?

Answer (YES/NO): YES